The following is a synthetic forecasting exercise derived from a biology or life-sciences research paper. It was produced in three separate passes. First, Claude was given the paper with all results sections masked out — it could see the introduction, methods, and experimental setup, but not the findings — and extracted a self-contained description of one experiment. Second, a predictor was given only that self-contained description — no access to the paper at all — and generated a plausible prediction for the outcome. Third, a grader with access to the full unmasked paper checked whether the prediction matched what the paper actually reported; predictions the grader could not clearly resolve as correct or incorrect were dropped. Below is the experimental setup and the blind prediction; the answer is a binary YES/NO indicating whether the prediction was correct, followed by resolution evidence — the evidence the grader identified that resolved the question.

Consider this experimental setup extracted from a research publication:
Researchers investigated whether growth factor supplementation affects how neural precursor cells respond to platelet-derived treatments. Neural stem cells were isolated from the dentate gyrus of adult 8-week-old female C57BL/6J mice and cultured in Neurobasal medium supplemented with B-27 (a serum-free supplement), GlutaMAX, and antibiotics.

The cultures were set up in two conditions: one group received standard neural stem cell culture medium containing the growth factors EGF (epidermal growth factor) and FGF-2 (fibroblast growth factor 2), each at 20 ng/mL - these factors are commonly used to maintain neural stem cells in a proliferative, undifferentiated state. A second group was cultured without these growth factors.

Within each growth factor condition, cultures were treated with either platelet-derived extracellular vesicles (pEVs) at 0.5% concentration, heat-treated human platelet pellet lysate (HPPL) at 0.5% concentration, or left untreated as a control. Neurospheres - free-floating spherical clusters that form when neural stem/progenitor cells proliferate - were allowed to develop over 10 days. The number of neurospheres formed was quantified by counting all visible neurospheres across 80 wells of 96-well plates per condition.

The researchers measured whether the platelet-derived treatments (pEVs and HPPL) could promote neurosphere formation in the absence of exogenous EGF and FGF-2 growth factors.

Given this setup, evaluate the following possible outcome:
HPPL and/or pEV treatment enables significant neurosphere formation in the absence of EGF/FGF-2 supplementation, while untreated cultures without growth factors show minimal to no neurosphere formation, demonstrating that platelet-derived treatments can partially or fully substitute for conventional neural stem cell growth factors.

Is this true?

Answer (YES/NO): NO